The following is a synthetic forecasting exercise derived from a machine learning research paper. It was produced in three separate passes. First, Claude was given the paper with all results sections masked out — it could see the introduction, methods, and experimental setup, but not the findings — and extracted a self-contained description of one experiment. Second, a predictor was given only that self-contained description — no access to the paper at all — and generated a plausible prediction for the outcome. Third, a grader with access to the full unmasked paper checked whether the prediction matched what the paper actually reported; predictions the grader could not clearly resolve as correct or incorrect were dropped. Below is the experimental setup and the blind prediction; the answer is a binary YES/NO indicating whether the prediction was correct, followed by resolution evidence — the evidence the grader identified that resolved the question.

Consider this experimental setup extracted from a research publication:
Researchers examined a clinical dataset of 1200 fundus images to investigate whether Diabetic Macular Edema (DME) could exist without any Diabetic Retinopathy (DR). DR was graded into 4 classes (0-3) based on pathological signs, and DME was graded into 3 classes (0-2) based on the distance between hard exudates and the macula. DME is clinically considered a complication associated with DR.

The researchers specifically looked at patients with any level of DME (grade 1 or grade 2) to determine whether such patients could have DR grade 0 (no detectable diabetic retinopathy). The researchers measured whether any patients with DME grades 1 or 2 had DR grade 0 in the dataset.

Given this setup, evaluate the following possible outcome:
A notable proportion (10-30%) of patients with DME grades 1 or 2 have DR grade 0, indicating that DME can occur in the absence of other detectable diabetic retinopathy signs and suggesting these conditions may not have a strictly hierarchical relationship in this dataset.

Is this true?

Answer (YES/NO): NO